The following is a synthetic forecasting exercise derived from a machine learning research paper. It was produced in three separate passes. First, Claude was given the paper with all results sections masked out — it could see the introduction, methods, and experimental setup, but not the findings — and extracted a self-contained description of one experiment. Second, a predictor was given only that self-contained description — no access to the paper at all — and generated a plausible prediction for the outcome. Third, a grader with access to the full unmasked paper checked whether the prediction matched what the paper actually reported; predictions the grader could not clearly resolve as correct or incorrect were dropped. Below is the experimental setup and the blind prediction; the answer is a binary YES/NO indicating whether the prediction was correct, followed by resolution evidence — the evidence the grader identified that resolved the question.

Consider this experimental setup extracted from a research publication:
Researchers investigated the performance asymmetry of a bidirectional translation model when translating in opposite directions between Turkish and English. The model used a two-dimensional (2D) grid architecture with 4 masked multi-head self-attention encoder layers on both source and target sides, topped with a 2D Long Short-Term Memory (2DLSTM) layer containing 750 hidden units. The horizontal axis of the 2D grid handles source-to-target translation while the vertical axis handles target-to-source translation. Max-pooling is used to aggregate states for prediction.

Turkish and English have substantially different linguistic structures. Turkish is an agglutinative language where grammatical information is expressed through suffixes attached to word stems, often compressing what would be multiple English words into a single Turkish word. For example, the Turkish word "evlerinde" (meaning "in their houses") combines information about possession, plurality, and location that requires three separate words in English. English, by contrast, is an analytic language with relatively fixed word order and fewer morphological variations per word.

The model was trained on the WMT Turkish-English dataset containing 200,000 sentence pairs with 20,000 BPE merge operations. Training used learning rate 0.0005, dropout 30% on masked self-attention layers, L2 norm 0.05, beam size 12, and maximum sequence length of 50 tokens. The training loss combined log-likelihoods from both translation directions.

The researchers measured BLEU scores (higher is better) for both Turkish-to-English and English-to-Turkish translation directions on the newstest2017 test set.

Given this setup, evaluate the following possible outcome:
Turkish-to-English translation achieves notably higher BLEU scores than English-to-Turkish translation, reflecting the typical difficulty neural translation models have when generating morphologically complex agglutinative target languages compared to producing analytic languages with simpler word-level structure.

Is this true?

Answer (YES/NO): YES